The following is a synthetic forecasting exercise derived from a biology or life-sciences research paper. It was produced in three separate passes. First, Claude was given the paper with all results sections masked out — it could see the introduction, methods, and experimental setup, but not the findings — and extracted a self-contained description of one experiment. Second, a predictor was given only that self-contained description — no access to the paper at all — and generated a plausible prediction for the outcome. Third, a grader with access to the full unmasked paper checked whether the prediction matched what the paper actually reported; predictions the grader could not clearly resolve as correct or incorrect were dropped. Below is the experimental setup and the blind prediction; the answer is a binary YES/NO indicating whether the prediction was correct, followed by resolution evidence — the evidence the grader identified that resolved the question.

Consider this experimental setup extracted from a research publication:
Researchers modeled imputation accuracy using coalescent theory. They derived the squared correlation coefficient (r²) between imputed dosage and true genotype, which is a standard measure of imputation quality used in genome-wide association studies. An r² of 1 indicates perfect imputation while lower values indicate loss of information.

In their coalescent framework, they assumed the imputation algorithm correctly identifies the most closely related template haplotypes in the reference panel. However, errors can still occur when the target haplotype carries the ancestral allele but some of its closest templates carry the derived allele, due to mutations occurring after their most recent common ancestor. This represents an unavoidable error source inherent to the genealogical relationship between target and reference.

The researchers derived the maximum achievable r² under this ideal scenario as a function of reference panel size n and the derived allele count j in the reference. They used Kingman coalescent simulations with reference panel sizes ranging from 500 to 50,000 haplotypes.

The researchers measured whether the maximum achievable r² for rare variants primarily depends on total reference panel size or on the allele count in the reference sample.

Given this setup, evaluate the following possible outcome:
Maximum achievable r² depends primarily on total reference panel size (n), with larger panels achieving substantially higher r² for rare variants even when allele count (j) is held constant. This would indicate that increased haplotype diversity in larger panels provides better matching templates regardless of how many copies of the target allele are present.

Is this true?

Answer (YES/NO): NO